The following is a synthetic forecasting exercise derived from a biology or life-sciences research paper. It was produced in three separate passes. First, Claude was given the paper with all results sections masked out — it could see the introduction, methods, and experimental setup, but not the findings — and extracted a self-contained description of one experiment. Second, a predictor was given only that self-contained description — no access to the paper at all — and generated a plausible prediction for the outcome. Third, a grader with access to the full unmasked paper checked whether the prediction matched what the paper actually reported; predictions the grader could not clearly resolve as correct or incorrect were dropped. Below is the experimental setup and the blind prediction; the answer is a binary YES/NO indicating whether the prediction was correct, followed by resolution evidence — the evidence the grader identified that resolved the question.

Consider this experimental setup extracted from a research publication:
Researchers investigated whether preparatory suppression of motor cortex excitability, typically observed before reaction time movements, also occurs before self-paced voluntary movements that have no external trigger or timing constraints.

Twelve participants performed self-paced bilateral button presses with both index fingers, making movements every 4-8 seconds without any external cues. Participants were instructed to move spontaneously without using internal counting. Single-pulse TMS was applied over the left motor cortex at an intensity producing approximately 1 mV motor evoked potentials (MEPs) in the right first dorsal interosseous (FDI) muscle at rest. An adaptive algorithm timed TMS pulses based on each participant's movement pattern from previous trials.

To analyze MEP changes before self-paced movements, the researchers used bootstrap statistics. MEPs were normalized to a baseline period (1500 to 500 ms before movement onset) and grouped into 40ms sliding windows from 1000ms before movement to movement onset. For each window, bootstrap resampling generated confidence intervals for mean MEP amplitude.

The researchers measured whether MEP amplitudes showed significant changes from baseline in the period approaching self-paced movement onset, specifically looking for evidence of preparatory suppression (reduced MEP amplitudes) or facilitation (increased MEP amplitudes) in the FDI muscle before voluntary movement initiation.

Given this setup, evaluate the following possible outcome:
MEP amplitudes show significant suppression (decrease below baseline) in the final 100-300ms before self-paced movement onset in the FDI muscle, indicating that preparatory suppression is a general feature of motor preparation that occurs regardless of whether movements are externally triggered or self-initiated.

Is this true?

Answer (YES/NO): YES